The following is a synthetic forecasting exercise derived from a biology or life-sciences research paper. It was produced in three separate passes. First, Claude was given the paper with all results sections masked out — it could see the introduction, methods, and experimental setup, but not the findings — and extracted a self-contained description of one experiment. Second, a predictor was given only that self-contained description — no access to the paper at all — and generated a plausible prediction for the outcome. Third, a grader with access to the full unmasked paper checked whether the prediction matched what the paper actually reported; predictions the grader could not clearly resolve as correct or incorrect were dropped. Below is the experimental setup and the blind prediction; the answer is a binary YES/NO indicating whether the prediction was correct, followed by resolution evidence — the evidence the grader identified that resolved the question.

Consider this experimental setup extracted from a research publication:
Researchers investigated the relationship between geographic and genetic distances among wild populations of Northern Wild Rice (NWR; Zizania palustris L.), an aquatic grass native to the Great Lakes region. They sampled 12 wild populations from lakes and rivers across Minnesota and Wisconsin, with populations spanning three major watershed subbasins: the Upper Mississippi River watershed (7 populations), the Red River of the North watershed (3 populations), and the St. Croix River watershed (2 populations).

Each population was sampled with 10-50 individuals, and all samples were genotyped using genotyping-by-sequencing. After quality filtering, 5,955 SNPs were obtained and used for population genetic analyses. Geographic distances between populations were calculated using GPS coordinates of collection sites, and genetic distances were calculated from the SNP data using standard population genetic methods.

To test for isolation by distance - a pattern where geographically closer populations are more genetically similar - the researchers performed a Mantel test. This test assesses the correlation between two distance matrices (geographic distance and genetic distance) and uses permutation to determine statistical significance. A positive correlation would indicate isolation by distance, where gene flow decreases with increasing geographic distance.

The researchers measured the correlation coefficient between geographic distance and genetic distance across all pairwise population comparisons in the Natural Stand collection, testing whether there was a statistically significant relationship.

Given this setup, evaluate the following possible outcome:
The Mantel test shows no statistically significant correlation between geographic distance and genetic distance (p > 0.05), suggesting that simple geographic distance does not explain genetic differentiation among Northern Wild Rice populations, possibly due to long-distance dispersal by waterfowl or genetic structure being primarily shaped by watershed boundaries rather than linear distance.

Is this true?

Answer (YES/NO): NO